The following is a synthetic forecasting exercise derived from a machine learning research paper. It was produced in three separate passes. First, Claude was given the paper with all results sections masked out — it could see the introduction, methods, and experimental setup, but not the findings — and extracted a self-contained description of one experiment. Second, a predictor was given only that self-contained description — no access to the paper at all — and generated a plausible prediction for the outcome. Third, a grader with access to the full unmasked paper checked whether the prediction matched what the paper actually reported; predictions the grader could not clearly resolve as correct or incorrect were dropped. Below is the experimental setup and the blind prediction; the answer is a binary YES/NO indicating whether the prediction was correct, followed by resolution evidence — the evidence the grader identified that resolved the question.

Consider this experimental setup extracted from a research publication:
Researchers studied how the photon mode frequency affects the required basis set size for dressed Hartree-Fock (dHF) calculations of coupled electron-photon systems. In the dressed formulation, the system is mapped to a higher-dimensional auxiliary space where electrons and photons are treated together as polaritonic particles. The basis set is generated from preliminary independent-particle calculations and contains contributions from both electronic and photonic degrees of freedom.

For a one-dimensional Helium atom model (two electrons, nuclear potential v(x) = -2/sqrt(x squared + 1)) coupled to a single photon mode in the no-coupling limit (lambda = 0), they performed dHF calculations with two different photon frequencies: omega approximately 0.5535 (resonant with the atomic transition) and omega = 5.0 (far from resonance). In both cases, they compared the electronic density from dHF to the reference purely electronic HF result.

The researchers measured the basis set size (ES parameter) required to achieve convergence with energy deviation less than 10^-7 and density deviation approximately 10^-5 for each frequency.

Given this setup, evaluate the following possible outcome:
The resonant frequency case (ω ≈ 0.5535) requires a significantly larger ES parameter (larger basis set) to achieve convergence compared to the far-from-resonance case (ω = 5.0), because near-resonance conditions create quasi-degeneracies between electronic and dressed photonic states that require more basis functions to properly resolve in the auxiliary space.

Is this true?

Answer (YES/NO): YES